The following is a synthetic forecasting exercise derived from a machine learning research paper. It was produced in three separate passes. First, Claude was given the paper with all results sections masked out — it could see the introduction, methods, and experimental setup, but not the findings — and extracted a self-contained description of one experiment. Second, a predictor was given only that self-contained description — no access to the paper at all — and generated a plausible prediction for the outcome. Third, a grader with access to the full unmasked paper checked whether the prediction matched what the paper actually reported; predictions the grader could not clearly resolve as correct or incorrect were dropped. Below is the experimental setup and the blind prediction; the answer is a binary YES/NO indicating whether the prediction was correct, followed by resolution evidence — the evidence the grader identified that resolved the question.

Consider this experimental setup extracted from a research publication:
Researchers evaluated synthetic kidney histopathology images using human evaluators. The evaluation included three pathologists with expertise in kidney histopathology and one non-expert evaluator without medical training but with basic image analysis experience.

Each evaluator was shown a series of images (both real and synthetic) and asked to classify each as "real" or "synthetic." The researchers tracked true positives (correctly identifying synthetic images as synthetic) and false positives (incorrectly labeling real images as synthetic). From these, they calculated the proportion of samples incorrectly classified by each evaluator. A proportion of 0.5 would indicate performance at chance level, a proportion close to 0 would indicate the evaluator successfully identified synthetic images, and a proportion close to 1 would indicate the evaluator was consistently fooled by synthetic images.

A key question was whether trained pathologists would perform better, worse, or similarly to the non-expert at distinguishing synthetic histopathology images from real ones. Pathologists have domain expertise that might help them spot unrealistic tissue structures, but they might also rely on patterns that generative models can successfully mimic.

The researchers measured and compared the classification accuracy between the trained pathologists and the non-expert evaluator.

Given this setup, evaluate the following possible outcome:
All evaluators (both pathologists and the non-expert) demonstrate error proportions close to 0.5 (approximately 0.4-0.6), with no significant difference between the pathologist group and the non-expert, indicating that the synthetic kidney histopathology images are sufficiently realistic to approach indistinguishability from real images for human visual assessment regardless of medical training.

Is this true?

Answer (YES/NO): NO